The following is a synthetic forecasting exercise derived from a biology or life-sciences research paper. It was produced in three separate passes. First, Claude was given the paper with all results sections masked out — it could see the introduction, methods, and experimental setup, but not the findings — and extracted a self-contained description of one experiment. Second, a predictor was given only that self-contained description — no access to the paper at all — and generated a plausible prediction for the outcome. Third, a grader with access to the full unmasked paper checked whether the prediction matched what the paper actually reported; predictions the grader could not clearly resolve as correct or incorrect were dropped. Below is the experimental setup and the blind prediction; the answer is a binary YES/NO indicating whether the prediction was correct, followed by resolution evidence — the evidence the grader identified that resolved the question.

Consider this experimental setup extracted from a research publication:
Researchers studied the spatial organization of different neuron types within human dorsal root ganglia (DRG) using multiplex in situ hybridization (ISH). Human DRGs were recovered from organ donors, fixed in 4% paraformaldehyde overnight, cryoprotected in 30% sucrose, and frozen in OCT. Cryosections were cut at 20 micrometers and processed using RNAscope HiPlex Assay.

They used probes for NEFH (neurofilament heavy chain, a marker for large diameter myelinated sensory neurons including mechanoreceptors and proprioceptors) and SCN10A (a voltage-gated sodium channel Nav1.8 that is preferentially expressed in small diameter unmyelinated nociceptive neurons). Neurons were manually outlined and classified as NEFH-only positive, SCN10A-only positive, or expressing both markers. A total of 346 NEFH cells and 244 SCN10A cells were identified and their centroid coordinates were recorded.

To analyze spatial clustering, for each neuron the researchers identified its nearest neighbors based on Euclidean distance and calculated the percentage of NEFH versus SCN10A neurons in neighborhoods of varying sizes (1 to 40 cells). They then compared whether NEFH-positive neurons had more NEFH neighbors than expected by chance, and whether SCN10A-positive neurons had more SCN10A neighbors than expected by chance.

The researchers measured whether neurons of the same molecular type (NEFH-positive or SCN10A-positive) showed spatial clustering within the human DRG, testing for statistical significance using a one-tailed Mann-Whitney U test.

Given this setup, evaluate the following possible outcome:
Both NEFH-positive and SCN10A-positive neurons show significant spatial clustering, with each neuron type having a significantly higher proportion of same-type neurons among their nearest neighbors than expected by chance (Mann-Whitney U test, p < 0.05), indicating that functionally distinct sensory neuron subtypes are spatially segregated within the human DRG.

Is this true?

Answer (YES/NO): YES